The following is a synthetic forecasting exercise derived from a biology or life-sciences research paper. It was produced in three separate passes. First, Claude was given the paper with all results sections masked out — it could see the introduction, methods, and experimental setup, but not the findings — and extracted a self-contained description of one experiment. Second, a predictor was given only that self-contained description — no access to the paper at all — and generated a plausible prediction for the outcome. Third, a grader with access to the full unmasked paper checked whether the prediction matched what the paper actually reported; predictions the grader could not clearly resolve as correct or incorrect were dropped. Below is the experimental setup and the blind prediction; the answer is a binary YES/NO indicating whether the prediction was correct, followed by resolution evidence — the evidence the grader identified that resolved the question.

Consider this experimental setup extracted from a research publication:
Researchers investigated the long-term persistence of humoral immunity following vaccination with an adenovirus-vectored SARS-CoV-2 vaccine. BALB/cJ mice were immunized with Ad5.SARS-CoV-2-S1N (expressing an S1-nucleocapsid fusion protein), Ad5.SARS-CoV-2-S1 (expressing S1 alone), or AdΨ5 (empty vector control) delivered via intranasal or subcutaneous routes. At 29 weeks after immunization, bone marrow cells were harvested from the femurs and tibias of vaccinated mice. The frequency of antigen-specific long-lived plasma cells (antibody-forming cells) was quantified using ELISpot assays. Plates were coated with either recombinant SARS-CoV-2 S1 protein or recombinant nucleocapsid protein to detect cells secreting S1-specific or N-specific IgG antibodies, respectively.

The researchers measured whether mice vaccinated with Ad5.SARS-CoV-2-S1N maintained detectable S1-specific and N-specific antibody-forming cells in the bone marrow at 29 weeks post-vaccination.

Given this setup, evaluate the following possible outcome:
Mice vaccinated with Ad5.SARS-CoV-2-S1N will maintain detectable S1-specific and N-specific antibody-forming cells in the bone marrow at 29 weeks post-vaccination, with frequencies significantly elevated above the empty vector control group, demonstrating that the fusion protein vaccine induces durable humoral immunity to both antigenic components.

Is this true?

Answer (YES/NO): YES